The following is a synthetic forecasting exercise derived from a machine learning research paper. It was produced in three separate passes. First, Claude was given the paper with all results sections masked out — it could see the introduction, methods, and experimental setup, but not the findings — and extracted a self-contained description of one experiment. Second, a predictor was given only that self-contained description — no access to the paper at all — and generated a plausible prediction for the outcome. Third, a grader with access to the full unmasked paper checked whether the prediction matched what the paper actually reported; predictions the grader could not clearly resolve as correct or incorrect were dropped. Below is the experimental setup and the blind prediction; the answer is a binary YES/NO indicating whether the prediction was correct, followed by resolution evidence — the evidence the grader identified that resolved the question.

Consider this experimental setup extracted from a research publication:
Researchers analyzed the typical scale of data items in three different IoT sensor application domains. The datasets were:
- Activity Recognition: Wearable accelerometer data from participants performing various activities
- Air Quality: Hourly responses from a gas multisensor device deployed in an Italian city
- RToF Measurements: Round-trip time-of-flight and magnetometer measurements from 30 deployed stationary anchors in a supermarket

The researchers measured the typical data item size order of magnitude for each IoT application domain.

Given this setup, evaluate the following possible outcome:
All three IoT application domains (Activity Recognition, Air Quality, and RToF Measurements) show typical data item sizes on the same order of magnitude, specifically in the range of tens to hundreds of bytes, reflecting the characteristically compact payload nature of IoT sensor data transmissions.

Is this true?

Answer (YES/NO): NO